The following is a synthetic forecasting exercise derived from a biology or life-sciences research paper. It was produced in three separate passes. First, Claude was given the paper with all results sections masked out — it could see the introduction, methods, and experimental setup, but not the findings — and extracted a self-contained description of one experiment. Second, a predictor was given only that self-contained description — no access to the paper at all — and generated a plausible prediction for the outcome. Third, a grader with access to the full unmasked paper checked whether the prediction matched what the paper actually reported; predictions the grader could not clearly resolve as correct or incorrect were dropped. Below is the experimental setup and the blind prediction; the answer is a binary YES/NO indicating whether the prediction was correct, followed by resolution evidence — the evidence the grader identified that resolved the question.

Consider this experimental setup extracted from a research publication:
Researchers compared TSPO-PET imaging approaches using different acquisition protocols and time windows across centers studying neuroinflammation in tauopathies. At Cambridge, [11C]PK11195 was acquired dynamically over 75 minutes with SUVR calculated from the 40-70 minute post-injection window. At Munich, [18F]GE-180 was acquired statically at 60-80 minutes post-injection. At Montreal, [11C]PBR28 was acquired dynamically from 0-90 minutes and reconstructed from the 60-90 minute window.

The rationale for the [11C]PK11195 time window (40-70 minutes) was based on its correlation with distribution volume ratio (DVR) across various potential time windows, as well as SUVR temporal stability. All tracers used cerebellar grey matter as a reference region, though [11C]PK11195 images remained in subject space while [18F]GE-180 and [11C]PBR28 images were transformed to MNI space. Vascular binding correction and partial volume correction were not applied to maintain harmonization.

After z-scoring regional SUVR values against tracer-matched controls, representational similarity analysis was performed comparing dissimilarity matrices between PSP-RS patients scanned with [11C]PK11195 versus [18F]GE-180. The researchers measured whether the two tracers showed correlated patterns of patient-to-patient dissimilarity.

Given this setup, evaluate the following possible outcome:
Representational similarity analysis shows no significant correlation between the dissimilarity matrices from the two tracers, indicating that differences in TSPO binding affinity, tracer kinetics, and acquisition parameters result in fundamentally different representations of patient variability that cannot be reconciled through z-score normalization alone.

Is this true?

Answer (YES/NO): NO